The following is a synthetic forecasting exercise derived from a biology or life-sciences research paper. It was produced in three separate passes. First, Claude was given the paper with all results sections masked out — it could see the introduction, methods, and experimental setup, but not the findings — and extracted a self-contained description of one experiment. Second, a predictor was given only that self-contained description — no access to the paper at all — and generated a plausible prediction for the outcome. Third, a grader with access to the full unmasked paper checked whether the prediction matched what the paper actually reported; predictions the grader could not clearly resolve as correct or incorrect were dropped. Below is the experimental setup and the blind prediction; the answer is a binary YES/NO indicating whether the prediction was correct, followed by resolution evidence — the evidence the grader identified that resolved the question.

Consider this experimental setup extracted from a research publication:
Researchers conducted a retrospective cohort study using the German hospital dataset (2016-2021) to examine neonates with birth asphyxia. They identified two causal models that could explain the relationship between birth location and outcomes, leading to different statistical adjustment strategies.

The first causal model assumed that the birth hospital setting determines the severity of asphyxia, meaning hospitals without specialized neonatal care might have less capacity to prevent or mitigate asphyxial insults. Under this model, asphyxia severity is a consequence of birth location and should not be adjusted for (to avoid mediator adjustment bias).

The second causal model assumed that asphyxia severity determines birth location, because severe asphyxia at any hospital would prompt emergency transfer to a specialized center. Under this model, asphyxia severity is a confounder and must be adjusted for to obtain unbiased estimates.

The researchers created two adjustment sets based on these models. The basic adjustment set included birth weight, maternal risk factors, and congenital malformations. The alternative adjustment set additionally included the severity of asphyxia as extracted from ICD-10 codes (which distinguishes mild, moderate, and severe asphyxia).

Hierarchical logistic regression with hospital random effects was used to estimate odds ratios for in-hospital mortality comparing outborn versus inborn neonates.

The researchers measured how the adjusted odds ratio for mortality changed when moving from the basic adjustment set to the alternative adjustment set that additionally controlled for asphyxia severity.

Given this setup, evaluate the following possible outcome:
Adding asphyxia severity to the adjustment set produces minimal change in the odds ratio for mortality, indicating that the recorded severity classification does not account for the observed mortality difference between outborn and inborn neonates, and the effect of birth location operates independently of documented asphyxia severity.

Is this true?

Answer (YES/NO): NO